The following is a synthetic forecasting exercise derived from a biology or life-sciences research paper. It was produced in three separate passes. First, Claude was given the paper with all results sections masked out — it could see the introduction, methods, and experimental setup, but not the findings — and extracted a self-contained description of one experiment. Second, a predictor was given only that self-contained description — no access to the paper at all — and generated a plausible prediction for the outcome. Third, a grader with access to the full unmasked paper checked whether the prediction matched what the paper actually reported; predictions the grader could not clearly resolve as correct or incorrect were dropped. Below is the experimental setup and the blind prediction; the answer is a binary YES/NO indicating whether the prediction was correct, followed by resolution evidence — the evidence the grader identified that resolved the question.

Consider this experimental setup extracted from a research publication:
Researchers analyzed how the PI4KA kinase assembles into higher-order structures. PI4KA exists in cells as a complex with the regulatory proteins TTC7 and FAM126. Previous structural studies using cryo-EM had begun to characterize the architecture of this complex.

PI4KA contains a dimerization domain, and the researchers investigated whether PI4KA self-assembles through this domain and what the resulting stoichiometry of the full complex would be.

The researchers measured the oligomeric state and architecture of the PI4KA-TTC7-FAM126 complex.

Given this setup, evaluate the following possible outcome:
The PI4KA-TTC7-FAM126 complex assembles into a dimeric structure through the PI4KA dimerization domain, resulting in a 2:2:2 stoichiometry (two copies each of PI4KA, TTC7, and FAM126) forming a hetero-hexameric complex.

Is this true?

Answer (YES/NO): YES